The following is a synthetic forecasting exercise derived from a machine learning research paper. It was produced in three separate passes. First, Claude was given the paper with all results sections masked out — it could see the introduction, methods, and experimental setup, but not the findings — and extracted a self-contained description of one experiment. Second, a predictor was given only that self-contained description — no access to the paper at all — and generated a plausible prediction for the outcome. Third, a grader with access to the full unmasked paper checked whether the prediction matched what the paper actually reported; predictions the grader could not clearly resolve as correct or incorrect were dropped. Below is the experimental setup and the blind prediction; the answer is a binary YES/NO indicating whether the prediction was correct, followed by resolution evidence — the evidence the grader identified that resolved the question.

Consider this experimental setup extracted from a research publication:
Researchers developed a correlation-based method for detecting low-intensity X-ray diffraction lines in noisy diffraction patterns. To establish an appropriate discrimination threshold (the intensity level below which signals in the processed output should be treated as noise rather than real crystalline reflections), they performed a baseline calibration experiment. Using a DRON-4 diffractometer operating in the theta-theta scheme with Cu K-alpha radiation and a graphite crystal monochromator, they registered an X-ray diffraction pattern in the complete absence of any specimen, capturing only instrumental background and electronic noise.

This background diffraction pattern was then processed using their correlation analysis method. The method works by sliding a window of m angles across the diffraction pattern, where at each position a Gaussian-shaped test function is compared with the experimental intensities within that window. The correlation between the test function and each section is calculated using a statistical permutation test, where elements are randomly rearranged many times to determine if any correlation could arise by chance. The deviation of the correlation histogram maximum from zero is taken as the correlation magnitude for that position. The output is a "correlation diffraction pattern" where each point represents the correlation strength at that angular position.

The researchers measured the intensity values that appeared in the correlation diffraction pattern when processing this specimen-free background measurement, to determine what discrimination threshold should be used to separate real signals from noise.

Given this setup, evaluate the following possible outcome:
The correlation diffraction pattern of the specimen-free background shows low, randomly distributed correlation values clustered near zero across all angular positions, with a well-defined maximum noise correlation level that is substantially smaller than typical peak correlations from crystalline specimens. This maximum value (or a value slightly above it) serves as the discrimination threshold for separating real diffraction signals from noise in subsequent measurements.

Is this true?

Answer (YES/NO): YES